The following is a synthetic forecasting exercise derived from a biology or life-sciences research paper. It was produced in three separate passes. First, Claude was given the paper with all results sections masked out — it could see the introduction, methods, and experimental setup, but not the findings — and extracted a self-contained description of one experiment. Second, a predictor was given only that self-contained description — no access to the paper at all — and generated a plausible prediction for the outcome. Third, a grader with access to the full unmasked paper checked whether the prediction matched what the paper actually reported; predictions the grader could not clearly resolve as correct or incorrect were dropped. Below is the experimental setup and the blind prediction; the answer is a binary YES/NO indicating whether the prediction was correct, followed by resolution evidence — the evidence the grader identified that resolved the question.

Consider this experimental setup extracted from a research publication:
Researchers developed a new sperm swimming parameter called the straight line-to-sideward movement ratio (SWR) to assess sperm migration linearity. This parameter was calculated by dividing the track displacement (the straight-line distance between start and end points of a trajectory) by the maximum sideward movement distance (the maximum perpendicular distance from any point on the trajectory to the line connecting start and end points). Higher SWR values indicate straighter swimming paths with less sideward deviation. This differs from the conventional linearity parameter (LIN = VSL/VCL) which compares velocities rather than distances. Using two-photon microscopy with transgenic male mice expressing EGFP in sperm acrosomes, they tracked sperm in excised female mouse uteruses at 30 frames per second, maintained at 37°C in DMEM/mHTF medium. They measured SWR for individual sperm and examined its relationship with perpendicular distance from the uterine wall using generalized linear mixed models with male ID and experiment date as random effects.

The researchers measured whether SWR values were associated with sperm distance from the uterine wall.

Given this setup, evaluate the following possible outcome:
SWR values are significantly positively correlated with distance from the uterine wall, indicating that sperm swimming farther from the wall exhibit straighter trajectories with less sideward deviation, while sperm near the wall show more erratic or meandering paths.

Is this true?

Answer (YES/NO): NO